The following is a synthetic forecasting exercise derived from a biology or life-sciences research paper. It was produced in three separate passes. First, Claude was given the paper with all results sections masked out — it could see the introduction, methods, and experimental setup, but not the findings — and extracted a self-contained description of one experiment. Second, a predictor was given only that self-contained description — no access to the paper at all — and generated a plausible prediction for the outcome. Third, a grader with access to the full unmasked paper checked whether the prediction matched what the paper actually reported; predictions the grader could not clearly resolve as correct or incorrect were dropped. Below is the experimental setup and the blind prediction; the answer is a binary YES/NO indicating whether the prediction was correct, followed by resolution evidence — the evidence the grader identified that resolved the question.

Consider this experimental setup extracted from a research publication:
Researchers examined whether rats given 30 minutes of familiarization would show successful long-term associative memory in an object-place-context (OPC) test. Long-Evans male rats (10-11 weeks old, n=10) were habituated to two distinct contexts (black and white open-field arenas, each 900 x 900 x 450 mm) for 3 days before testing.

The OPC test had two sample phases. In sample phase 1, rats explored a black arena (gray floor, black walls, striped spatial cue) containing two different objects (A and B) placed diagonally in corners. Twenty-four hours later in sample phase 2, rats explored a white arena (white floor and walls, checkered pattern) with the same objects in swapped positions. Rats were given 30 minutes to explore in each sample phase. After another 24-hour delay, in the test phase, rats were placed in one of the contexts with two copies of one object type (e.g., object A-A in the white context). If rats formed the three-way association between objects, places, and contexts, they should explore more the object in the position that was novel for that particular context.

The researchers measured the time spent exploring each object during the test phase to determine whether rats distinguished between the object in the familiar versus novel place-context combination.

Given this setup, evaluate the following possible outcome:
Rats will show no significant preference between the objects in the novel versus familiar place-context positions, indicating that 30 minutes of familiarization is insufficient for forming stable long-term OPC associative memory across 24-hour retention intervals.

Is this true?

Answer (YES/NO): NO